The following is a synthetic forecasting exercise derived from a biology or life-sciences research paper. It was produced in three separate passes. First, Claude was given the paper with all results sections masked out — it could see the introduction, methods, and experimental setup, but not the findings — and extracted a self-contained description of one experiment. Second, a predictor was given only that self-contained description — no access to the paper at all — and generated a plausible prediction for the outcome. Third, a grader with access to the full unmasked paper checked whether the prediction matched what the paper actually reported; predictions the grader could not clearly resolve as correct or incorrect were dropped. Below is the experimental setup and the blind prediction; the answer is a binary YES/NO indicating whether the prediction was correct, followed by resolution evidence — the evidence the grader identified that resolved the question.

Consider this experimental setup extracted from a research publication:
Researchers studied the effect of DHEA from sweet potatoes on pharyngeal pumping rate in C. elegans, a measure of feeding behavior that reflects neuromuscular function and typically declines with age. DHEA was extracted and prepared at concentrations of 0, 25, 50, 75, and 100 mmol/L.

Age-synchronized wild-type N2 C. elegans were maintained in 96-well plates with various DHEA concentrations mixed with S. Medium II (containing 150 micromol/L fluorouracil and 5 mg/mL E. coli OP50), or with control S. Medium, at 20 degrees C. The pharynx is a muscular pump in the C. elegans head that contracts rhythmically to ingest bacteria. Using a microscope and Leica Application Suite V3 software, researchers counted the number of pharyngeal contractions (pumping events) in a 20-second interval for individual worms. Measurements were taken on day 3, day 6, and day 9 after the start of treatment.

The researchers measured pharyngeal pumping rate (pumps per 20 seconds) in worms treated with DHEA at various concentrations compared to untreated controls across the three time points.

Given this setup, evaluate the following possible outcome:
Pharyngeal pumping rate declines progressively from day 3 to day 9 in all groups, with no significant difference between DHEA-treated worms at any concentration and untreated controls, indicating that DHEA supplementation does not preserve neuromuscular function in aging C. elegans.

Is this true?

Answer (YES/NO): YES